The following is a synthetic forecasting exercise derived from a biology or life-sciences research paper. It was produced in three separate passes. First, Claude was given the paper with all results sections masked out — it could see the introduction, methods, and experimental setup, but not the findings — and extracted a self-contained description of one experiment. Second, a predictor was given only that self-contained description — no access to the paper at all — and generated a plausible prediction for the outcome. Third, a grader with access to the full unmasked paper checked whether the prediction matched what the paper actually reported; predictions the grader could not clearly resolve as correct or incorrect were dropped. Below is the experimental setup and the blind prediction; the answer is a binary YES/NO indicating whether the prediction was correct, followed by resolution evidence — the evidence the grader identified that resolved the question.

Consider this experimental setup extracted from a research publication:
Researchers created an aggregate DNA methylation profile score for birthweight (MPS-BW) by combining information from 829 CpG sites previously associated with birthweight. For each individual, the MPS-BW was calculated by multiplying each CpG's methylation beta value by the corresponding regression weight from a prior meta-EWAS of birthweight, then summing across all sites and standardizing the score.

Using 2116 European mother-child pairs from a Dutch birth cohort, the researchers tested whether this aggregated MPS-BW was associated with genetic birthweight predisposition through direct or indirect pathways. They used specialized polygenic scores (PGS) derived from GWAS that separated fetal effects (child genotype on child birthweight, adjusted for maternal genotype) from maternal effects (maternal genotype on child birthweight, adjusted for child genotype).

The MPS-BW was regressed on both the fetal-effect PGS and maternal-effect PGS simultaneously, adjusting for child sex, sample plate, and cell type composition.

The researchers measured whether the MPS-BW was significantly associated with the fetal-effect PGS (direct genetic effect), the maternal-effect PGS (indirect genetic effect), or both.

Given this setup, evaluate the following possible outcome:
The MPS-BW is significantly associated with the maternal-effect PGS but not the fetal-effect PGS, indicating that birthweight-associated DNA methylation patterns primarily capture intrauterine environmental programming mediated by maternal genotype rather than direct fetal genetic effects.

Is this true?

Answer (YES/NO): NO